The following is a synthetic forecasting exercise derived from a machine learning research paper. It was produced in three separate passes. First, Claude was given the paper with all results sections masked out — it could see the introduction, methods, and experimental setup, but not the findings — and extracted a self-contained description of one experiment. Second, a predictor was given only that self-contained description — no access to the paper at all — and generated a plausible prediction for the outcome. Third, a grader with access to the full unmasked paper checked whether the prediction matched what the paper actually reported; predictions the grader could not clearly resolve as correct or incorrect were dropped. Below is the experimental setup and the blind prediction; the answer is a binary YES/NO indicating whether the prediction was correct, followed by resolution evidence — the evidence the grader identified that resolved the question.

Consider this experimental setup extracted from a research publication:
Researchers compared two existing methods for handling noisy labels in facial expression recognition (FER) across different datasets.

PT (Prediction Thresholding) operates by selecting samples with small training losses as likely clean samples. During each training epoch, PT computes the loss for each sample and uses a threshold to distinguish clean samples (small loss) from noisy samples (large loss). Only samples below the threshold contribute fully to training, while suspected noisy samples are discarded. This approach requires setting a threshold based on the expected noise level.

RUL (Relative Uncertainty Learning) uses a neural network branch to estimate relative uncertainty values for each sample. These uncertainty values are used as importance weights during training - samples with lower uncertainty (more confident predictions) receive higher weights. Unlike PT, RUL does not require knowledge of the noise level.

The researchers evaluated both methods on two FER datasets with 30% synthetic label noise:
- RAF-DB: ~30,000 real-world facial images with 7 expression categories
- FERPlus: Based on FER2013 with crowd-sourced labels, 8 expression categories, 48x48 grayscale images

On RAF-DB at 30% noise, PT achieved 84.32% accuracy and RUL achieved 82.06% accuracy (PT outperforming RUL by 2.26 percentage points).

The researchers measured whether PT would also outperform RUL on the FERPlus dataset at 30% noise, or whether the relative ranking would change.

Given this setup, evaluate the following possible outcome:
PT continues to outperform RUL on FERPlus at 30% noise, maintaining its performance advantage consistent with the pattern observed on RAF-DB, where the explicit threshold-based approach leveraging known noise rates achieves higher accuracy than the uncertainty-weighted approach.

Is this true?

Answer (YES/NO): NO